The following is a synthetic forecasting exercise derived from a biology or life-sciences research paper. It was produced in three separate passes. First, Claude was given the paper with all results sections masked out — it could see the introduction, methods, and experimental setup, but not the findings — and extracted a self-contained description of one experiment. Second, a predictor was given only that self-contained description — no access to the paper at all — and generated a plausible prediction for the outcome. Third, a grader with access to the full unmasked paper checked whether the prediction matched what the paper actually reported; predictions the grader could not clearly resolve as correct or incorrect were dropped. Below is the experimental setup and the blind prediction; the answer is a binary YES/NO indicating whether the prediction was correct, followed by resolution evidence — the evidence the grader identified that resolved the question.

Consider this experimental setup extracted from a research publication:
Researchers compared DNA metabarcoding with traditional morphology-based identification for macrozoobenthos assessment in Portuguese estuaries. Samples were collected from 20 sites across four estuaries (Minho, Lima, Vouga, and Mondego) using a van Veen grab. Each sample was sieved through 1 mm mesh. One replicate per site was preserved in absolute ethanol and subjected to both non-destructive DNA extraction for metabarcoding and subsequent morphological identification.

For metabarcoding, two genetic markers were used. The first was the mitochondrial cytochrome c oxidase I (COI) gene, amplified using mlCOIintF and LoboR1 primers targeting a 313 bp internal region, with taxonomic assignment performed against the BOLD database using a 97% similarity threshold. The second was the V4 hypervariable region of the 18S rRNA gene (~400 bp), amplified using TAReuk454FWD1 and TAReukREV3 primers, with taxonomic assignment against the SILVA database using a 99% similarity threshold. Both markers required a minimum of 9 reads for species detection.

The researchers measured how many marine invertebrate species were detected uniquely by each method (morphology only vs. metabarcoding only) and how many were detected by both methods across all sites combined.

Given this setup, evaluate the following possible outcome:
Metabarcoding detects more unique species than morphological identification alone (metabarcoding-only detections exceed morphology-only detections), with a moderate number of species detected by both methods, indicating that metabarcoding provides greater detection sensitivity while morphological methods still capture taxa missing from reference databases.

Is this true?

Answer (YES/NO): YES